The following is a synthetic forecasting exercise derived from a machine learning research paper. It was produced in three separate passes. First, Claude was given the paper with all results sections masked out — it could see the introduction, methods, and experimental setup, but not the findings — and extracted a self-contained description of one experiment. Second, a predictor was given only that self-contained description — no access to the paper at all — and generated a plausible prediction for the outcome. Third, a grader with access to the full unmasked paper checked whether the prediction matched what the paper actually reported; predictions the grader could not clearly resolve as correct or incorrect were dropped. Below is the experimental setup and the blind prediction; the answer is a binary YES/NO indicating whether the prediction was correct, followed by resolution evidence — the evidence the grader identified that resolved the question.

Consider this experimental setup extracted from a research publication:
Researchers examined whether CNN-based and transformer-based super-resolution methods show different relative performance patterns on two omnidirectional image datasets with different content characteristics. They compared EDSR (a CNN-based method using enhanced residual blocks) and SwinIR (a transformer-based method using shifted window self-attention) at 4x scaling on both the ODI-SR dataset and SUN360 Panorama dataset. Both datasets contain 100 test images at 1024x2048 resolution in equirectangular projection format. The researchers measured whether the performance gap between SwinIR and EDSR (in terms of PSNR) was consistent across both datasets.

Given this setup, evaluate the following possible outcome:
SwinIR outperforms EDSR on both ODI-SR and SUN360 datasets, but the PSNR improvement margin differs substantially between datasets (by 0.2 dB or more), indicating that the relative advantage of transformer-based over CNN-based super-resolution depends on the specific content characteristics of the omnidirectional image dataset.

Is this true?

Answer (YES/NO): NO